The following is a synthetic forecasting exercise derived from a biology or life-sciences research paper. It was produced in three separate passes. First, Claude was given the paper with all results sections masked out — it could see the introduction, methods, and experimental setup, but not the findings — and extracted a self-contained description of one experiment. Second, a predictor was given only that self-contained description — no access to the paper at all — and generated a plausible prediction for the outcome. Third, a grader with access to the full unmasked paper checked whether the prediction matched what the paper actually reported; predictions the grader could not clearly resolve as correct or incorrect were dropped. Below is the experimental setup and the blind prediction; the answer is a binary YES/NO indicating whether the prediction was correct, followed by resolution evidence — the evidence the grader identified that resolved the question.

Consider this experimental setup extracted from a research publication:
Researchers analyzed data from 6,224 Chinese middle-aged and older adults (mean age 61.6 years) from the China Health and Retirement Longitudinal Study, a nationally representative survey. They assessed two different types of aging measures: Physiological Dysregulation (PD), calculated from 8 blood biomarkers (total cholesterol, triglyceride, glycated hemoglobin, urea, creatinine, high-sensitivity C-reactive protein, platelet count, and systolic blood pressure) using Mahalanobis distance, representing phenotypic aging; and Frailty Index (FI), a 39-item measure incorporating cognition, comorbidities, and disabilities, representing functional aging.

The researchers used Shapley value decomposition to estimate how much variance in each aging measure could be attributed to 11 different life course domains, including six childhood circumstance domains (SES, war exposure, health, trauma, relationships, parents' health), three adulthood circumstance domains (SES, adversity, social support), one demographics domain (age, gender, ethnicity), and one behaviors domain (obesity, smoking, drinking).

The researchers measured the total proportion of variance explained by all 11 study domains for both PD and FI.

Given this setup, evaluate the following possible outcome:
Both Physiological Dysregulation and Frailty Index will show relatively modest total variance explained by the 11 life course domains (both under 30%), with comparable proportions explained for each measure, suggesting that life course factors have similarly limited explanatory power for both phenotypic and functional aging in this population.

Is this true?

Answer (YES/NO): NO